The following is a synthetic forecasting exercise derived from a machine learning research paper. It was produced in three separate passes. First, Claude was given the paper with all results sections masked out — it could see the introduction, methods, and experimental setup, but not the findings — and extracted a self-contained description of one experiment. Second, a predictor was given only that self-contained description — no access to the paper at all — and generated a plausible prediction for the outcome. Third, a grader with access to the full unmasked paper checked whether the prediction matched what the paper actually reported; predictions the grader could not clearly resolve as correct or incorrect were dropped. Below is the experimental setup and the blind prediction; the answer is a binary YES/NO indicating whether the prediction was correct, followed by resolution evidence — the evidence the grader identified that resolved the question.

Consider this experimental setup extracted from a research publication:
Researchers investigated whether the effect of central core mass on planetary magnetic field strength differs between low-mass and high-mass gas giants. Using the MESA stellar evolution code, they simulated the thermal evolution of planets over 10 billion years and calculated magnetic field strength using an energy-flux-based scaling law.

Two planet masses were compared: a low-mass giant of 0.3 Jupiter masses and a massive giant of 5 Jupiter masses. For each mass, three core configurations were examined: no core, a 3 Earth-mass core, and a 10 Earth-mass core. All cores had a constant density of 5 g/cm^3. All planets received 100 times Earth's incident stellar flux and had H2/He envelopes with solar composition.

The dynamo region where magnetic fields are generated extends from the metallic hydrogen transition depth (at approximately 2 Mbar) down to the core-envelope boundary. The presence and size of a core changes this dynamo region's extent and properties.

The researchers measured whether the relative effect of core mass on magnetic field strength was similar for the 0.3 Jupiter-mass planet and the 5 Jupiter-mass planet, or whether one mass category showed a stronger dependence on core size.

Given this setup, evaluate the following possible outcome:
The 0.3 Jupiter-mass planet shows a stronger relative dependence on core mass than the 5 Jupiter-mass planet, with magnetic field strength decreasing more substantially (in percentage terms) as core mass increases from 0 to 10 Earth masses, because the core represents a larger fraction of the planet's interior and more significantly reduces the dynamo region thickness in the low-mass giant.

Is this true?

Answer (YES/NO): NO